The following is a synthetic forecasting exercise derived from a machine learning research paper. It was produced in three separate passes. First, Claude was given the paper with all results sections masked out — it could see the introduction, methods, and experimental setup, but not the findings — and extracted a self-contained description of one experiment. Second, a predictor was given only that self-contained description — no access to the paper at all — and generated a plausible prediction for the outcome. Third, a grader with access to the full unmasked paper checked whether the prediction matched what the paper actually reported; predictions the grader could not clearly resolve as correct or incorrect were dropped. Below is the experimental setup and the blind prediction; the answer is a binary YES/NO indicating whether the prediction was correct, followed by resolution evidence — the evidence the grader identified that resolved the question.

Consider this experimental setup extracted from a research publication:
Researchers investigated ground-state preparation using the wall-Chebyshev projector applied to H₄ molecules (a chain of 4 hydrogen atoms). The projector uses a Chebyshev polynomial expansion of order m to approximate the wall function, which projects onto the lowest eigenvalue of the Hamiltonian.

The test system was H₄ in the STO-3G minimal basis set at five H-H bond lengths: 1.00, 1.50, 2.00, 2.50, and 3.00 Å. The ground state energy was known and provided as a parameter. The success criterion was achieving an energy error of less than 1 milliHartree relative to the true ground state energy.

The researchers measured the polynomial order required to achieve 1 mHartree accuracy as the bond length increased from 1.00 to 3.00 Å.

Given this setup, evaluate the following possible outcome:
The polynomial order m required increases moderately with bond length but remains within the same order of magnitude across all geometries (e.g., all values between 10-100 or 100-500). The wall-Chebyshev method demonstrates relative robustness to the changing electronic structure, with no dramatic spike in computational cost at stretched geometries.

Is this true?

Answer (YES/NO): YES